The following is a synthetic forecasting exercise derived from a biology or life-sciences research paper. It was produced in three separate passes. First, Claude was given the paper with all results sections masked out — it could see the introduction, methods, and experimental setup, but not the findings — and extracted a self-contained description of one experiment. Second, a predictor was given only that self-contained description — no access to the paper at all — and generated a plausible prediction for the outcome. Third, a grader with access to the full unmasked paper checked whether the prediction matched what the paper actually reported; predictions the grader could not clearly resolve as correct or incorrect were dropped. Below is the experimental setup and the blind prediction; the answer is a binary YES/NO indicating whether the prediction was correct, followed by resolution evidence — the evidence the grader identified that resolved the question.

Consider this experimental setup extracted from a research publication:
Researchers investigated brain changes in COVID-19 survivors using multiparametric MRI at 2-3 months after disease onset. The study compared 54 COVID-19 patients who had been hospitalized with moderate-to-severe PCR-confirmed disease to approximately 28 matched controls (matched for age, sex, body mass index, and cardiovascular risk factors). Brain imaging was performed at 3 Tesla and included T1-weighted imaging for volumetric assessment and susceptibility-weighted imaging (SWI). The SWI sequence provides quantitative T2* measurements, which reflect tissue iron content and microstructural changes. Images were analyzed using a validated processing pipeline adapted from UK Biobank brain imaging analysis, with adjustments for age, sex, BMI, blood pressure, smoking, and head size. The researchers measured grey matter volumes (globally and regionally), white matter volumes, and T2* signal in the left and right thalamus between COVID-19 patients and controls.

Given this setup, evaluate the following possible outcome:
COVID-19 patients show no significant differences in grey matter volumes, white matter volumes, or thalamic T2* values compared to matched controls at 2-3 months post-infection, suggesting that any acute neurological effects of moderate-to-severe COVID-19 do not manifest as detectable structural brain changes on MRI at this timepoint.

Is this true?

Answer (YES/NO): NO